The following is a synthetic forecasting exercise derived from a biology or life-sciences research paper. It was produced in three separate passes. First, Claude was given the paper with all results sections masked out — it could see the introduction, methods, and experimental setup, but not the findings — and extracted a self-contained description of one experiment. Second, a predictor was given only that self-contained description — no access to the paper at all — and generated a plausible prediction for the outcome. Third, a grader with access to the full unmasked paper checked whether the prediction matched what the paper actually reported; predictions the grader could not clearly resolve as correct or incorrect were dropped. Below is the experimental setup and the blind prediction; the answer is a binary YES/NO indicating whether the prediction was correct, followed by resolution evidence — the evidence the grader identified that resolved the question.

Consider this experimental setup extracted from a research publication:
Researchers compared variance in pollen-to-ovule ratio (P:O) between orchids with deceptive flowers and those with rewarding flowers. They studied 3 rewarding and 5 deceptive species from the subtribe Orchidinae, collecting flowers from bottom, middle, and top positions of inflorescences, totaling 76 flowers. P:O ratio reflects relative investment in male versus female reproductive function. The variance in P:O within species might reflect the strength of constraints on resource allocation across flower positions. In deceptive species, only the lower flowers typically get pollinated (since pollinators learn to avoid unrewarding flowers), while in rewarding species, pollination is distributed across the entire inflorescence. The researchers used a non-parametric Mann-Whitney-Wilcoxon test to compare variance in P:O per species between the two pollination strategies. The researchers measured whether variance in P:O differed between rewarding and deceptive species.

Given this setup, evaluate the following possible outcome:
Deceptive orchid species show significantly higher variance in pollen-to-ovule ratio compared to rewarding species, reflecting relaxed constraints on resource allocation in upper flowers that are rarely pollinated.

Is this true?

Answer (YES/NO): NO